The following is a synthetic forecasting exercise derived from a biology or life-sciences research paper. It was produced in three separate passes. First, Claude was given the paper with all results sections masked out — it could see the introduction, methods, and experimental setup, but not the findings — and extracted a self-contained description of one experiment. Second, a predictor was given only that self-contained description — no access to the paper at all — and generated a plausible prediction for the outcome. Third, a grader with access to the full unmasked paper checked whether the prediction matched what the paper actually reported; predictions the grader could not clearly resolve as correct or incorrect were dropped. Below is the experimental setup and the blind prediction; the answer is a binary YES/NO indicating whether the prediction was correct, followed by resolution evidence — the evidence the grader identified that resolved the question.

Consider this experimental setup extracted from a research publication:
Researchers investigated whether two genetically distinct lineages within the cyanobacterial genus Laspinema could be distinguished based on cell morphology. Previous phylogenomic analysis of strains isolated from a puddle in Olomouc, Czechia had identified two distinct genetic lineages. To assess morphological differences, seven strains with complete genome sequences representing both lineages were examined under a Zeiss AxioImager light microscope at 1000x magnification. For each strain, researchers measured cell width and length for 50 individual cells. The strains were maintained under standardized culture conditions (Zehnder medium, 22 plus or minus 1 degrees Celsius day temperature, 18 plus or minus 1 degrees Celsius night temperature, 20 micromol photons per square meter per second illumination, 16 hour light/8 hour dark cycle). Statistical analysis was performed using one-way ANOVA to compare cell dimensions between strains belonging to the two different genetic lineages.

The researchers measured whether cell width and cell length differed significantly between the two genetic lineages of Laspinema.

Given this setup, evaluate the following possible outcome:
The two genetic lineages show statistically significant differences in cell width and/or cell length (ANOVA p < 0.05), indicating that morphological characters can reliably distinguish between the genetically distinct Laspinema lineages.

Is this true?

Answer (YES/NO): NO